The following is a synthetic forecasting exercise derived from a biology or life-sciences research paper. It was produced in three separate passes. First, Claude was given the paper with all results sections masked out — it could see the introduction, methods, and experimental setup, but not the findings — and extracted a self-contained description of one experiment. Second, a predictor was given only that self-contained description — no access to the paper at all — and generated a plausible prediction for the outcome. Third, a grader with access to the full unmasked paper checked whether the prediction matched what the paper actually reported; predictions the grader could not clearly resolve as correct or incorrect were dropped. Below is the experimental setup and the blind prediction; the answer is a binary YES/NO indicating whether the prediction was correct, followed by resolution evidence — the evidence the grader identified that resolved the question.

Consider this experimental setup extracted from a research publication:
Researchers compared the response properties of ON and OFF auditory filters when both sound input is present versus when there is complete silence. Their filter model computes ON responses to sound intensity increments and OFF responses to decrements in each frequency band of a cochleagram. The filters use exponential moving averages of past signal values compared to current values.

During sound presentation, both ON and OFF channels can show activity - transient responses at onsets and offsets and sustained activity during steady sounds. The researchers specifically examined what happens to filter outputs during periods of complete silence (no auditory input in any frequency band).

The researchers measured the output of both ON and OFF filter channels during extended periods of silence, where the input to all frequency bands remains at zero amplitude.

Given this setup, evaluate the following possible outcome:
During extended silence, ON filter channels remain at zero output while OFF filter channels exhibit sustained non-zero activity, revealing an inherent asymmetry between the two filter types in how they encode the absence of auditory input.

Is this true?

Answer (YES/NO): NO